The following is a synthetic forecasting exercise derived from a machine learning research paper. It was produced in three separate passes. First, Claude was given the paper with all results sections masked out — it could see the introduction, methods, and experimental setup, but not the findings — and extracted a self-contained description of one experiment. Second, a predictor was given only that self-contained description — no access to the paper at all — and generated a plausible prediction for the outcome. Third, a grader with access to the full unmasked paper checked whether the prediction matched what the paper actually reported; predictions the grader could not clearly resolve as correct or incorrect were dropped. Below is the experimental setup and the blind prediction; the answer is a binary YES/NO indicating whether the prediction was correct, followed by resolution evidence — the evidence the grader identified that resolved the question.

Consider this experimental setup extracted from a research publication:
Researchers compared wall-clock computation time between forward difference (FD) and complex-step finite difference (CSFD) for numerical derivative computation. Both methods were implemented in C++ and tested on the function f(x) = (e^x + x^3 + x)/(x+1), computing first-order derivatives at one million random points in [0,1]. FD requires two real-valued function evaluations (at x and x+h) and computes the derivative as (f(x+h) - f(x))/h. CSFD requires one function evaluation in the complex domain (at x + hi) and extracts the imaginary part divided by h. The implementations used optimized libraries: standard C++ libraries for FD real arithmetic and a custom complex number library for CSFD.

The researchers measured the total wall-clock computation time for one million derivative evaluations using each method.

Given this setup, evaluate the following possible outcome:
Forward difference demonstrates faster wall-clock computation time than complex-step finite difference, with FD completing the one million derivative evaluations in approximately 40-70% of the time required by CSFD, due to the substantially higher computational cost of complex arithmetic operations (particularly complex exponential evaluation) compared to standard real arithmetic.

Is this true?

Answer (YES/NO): NO